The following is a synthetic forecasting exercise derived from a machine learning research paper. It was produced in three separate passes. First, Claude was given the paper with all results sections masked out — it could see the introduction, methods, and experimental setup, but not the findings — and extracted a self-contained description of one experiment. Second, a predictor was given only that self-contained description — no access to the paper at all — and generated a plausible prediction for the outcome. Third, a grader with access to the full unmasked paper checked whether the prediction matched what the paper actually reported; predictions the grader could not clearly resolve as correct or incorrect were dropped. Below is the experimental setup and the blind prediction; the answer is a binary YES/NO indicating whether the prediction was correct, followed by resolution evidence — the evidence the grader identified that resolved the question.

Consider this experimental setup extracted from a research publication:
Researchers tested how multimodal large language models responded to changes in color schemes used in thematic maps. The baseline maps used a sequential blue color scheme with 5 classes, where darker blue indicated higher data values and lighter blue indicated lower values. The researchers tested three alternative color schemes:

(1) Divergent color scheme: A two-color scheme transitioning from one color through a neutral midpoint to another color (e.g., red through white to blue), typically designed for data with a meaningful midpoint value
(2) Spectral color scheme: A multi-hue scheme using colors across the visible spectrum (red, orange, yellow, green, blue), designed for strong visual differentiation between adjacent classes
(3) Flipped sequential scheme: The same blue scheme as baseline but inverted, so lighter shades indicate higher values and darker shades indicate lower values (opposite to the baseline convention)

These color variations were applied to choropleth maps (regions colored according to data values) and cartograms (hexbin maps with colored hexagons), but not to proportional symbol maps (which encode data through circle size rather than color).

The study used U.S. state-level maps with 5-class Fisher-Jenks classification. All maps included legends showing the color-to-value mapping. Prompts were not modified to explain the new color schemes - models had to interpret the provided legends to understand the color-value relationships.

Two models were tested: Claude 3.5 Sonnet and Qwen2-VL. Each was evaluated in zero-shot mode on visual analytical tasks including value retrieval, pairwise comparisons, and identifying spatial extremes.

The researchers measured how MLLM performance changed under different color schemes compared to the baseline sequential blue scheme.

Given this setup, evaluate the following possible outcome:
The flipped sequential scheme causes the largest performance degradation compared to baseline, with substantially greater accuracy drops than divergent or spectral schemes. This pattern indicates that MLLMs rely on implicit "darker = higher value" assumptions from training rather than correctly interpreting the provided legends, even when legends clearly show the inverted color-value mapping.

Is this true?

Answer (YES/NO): YES